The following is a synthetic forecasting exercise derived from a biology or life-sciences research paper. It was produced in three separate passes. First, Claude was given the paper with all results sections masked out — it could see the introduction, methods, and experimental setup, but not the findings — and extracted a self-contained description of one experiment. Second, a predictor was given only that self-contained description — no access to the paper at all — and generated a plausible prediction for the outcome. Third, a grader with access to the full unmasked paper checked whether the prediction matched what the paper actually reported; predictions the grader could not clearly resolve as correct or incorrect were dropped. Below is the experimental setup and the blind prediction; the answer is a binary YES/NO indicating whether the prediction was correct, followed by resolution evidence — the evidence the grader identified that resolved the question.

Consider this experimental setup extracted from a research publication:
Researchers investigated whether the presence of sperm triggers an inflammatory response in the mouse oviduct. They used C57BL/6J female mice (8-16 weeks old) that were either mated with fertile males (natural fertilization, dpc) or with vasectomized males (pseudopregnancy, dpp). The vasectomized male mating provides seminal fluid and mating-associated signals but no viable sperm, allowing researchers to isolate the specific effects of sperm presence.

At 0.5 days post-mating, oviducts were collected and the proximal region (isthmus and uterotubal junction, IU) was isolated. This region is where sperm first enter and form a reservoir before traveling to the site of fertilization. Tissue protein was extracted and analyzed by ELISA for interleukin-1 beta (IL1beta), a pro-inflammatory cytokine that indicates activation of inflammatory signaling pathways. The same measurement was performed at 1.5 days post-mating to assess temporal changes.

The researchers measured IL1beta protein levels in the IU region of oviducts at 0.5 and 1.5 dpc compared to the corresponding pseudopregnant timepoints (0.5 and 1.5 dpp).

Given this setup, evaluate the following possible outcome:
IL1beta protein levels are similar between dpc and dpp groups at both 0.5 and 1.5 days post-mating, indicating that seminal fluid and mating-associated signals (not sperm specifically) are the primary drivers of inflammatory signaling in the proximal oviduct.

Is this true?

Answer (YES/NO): NO